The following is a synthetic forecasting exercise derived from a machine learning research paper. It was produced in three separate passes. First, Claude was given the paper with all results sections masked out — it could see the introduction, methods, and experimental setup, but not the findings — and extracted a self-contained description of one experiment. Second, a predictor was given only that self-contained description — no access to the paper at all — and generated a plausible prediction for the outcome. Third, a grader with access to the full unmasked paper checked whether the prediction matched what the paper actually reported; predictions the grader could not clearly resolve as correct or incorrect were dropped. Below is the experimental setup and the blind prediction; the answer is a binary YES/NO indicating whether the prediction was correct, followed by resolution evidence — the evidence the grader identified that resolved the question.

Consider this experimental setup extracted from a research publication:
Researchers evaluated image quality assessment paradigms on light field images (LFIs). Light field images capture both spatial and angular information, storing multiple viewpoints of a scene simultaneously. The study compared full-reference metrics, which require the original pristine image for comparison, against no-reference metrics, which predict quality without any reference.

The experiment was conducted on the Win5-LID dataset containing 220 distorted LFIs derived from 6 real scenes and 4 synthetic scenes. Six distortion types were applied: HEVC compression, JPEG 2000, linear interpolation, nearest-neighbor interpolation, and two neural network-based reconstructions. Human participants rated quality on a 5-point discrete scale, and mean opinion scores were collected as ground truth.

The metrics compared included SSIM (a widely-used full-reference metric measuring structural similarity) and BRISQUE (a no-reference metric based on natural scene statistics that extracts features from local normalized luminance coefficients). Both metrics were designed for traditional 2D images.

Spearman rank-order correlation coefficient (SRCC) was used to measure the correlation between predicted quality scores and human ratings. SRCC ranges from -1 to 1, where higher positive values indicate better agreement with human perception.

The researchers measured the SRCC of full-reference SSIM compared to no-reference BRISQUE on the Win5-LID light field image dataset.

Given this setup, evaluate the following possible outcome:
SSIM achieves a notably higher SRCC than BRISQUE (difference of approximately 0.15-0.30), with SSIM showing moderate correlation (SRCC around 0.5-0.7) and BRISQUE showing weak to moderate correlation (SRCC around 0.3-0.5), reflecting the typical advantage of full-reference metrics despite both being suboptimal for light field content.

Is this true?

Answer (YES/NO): NO